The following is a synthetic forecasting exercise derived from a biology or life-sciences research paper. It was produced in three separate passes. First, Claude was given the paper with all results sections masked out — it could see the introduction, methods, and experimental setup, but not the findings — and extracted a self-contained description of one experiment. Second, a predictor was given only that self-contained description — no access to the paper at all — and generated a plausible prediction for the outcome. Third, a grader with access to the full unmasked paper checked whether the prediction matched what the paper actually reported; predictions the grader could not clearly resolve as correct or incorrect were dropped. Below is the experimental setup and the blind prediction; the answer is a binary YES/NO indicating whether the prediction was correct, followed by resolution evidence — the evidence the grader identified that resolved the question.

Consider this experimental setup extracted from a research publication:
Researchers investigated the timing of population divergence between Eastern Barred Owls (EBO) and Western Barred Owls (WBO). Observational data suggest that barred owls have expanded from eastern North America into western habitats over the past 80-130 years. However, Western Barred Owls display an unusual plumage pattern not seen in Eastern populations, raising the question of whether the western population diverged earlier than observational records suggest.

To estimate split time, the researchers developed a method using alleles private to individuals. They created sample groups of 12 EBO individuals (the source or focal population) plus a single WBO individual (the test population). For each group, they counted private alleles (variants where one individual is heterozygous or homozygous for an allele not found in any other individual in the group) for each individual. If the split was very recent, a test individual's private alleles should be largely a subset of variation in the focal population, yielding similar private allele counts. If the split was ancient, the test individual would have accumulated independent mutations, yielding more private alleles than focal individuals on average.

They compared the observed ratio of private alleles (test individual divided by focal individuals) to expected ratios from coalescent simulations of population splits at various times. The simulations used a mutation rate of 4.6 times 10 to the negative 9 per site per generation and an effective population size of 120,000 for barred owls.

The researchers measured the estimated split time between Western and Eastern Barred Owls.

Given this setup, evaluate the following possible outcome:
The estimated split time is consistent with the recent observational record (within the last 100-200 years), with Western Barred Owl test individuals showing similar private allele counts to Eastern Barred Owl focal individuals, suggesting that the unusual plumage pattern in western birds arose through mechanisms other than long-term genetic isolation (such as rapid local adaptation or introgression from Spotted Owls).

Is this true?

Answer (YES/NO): NO